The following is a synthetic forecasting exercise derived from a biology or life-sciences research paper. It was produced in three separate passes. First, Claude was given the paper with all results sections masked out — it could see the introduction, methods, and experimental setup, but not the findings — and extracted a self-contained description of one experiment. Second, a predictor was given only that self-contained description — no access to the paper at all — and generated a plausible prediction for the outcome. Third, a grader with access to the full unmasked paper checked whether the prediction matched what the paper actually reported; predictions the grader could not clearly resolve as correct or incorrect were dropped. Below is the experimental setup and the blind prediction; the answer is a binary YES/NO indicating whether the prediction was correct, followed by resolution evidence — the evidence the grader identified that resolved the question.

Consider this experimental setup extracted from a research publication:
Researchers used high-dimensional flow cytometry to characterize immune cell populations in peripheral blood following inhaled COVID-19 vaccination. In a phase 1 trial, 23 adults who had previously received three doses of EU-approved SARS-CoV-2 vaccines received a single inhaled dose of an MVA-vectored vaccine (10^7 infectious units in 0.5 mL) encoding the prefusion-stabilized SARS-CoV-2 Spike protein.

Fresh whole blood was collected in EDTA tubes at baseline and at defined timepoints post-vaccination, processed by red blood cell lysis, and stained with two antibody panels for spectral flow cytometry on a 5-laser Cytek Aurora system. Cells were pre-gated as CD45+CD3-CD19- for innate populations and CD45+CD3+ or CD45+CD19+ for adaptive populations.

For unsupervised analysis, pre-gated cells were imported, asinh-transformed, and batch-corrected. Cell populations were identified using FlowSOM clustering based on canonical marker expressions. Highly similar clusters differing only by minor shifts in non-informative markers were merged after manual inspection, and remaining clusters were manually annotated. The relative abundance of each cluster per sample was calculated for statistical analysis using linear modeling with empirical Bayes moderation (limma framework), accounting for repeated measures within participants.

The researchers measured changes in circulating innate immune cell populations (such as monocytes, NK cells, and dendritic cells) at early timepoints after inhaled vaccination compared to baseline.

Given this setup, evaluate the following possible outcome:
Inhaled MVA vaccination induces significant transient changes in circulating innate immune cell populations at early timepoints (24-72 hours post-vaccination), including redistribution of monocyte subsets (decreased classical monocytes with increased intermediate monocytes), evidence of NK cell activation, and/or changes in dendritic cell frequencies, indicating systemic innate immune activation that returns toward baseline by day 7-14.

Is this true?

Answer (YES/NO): NO